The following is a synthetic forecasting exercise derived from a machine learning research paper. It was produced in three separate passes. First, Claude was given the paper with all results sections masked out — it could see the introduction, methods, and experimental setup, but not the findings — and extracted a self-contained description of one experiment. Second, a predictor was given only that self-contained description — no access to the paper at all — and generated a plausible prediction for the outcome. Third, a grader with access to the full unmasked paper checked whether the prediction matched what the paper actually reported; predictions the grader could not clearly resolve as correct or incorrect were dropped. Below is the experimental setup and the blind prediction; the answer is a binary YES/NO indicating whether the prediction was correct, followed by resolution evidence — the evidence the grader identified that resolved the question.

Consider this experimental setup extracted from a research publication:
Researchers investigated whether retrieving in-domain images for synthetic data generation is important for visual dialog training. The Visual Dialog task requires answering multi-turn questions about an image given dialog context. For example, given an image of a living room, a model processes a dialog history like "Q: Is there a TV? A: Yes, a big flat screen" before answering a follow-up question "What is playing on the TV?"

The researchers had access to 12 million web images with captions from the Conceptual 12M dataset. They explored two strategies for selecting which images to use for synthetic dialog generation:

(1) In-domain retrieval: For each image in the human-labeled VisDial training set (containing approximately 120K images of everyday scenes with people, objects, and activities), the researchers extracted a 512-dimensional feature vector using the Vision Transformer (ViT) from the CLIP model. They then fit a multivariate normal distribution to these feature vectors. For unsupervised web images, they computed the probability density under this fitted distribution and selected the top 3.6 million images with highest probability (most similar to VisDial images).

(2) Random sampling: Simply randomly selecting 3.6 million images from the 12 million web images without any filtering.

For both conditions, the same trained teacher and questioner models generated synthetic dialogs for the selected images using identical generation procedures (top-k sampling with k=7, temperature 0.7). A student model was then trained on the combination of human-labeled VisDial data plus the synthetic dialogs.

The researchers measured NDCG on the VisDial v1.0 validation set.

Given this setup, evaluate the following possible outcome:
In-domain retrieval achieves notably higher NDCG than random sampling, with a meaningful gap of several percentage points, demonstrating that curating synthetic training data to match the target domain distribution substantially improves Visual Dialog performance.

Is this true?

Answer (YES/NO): NO